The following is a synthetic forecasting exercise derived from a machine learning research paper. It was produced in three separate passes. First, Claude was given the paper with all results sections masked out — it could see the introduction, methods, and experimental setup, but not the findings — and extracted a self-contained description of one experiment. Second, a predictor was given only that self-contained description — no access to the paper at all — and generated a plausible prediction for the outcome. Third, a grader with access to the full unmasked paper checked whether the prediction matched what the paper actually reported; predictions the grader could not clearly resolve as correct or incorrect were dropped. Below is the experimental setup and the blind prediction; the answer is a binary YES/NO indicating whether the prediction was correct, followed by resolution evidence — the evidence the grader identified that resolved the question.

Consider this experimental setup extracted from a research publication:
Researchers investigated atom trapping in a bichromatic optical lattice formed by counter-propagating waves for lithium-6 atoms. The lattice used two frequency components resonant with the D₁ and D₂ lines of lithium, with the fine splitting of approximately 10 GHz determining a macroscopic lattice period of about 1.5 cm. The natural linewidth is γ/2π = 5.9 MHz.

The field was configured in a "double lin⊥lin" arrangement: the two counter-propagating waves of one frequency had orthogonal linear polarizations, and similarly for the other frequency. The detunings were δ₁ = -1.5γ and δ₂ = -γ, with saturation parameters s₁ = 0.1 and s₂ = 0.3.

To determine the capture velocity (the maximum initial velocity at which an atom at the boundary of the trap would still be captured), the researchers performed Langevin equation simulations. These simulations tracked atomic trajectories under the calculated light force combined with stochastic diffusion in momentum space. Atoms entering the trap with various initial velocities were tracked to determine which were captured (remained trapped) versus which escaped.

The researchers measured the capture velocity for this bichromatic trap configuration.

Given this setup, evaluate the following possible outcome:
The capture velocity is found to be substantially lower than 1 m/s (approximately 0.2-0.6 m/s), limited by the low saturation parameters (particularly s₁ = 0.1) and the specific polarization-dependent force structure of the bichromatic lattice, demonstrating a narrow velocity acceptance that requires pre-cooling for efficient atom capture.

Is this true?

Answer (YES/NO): NO